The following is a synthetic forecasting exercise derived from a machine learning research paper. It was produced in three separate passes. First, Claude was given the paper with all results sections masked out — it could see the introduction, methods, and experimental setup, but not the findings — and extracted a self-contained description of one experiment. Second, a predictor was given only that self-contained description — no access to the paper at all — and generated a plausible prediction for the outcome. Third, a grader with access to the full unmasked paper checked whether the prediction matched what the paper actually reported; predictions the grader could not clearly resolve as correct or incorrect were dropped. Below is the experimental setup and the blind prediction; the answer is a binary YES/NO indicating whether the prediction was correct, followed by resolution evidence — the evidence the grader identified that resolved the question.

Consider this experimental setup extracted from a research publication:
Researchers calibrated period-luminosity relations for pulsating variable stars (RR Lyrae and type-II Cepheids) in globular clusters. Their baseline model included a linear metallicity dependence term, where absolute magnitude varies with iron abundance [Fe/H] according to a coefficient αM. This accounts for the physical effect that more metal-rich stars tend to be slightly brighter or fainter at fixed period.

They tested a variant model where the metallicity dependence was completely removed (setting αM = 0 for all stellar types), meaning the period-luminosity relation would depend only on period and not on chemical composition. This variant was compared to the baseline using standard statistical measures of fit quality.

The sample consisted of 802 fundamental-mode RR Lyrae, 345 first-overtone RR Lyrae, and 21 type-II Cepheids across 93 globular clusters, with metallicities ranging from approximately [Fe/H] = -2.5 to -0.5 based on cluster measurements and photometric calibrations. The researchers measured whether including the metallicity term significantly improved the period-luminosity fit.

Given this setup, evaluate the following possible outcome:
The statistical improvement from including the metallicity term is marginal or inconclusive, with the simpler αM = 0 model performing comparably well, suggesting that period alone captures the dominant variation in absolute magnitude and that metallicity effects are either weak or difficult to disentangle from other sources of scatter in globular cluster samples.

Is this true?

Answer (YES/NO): NO